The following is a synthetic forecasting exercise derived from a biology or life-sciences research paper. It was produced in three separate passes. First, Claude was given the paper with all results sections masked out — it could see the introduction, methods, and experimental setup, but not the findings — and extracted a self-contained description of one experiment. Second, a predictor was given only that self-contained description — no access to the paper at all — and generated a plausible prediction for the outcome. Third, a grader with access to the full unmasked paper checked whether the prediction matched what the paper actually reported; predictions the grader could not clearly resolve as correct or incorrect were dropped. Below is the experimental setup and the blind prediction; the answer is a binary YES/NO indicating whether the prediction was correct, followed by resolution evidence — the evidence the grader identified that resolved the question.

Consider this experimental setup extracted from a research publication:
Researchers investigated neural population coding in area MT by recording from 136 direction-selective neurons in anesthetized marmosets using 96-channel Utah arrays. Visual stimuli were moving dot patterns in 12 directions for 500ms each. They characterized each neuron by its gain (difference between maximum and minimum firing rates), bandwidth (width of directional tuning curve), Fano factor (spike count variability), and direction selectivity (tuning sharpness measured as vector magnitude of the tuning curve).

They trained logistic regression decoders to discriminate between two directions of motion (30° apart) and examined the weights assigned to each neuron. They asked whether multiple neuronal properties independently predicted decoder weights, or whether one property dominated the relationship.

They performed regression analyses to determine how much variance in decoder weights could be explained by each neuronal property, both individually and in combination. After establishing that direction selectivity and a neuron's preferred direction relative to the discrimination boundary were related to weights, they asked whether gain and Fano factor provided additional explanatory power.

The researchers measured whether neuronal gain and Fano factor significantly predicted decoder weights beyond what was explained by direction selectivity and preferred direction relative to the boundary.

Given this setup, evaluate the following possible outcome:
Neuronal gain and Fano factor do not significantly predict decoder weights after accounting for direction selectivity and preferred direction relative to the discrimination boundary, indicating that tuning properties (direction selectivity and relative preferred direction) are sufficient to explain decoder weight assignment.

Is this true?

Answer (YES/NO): NO